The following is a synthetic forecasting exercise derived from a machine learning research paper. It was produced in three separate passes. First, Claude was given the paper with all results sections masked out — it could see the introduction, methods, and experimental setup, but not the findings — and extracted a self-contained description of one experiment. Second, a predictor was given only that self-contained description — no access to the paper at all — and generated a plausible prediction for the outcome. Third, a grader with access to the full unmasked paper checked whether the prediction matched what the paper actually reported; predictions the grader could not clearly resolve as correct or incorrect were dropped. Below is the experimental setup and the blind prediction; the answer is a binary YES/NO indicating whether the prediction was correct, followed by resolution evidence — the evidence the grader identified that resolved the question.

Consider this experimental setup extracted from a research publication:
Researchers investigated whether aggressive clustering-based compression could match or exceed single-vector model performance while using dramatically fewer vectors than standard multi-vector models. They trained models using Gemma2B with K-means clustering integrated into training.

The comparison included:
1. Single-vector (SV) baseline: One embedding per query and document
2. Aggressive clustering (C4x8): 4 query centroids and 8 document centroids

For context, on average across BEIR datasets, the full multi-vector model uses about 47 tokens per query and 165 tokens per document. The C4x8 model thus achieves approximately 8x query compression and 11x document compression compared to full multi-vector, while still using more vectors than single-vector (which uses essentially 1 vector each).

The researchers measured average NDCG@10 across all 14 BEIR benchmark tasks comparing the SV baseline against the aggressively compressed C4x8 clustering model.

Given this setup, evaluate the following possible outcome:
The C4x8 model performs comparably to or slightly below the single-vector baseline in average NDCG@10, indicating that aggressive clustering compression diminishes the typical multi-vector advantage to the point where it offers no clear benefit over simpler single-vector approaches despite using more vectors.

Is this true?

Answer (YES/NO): NO